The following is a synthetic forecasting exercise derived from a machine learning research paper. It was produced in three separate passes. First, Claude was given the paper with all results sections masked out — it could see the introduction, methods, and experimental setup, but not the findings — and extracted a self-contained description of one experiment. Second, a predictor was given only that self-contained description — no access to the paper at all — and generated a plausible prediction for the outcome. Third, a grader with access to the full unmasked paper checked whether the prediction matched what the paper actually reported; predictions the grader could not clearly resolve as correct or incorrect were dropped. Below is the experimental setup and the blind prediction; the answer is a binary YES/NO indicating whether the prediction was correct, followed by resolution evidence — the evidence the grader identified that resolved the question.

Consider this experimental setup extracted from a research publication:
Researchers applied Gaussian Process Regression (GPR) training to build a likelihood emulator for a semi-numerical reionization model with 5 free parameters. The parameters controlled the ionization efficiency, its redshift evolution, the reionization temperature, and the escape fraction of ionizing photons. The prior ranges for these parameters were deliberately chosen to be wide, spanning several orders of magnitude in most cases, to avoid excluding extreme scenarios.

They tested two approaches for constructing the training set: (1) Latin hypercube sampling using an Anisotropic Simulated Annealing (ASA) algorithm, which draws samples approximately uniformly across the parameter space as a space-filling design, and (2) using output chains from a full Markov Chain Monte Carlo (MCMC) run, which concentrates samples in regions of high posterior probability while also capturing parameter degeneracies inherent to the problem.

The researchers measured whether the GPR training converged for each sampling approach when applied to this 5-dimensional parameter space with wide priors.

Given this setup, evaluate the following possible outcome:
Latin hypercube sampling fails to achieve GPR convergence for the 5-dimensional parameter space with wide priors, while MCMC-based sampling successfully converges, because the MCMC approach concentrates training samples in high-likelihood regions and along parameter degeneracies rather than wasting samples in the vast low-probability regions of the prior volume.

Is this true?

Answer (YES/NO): YES